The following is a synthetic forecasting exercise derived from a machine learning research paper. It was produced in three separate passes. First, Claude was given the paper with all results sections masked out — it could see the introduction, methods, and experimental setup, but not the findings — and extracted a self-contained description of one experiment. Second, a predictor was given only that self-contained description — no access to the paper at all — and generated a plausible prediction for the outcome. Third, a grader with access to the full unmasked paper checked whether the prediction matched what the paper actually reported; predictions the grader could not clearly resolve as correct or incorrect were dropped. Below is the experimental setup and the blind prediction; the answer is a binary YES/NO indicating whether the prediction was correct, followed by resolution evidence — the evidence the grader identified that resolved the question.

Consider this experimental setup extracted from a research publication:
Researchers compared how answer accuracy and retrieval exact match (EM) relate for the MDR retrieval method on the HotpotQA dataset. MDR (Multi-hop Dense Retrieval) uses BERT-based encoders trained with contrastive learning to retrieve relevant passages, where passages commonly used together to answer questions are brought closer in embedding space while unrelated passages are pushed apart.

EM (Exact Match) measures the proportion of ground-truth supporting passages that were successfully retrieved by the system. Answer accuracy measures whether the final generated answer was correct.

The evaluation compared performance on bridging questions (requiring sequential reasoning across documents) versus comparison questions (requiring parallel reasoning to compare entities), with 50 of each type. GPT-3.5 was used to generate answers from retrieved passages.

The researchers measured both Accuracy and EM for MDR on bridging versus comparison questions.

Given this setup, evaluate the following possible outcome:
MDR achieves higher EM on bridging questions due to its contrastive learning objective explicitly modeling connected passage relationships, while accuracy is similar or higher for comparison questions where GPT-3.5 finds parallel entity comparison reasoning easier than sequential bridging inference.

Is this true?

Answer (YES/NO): NO